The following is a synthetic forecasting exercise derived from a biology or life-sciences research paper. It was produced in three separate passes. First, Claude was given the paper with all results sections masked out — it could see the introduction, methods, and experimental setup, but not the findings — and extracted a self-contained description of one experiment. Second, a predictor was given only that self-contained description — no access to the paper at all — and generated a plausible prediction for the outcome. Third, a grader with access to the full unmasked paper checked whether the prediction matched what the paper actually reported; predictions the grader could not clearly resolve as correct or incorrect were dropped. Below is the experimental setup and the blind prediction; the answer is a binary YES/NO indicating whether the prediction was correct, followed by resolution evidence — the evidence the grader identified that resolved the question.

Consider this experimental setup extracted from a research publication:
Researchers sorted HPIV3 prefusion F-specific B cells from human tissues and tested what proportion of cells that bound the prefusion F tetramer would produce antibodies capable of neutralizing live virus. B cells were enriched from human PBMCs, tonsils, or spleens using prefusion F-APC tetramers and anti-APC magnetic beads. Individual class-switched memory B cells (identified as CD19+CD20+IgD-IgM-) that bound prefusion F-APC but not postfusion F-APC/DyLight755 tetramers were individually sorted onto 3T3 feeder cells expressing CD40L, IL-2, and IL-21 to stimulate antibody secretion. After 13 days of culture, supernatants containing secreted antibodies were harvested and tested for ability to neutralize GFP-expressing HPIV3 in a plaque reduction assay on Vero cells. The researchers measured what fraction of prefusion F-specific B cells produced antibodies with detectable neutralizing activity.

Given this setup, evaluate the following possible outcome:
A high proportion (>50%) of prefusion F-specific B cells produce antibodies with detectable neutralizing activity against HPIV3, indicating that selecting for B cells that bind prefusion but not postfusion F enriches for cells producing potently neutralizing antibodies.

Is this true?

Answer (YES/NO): NO